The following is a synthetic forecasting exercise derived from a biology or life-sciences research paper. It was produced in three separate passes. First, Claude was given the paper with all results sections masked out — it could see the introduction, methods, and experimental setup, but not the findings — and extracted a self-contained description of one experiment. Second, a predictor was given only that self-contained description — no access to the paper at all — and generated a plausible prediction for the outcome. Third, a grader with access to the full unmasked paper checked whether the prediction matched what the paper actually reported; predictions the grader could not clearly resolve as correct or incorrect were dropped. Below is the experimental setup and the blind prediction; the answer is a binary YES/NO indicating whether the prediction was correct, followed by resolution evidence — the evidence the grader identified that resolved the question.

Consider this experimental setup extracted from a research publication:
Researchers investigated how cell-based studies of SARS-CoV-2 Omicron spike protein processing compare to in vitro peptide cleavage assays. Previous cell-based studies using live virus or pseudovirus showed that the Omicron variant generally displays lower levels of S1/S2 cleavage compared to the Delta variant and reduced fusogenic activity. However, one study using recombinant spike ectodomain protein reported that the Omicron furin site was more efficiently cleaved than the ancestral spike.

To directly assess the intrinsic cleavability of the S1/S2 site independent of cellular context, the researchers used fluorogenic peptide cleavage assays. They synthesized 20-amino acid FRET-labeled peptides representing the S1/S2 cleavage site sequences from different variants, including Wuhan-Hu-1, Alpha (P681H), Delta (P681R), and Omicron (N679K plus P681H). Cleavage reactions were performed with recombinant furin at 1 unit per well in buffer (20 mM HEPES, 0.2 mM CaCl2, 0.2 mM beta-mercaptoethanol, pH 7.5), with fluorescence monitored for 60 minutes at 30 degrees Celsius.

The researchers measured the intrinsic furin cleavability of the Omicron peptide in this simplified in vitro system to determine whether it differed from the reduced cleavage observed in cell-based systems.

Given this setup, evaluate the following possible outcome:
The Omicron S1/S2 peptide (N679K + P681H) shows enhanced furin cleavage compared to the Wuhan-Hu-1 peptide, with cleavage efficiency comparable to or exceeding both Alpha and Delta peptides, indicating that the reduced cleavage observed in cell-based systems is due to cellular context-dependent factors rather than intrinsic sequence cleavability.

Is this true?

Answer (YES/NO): YES